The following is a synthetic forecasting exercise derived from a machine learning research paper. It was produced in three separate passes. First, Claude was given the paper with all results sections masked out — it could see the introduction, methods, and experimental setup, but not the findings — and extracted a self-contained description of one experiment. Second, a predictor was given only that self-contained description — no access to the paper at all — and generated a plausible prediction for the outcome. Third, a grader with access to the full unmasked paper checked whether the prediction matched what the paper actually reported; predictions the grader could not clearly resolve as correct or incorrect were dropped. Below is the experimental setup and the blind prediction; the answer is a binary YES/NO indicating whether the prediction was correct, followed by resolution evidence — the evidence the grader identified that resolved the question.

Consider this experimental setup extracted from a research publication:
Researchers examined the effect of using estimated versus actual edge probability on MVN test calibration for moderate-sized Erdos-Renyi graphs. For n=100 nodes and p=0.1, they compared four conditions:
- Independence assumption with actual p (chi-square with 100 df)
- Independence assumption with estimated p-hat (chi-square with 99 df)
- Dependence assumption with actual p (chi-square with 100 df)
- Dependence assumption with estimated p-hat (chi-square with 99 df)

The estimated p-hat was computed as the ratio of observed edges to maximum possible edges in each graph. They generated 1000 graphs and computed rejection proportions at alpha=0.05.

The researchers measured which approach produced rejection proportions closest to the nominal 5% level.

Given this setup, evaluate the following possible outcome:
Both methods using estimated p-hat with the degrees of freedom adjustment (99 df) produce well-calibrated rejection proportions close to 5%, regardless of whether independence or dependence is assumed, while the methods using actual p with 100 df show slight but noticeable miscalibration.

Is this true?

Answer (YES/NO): NO